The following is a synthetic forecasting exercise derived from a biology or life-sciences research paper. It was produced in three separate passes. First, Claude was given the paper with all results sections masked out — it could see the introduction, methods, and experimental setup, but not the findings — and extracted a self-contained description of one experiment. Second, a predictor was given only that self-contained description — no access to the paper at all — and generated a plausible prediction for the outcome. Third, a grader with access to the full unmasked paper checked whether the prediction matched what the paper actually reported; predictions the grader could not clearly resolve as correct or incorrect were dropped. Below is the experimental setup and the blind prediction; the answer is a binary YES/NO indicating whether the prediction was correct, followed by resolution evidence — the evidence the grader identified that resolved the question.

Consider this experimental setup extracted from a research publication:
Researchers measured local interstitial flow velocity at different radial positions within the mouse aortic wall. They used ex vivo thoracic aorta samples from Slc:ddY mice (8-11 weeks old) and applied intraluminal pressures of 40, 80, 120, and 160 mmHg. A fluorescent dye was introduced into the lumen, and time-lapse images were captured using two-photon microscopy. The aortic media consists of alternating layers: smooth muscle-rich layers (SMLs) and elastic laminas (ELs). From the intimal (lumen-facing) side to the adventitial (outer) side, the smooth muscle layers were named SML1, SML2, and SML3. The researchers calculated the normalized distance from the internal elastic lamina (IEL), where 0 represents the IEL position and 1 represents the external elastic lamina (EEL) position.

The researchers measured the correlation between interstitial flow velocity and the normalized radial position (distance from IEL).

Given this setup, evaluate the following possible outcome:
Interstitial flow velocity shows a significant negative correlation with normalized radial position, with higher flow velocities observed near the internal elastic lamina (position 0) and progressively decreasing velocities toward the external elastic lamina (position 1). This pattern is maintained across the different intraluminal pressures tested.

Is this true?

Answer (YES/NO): NO